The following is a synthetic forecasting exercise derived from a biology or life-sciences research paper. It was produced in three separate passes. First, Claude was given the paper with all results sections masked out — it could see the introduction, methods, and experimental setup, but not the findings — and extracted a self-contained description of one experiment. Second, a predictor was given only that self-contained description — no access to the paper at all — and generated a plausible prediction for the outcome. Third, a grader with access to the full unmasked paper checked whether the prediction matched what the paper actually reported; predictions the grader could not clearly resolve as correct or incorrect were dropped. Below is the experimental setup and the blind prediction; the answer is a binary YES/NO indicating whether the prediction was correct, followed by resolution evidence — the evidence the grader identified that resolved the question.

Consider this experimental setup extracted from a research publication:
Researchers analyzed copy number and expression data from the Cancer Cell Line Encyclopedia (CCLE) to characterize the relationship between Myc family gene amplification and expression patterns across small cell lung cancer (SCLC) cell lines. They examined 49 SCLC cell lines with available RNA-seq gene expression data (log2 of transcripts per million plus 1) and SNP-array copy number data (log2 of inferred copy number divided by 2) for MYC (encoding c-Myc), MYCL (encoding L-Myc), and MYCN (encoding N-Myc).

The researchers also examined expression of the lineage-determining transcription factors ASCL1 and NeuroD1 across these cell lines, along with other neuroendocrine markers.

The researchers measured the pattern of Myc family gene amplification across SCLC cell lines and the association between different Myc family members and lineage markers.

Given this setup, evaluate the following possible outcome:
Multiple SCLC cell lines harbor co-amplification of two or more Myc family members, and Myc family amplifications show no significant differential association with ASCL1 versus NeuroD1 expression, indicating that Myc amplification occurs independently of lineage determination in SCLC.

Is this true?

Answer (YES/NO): NO